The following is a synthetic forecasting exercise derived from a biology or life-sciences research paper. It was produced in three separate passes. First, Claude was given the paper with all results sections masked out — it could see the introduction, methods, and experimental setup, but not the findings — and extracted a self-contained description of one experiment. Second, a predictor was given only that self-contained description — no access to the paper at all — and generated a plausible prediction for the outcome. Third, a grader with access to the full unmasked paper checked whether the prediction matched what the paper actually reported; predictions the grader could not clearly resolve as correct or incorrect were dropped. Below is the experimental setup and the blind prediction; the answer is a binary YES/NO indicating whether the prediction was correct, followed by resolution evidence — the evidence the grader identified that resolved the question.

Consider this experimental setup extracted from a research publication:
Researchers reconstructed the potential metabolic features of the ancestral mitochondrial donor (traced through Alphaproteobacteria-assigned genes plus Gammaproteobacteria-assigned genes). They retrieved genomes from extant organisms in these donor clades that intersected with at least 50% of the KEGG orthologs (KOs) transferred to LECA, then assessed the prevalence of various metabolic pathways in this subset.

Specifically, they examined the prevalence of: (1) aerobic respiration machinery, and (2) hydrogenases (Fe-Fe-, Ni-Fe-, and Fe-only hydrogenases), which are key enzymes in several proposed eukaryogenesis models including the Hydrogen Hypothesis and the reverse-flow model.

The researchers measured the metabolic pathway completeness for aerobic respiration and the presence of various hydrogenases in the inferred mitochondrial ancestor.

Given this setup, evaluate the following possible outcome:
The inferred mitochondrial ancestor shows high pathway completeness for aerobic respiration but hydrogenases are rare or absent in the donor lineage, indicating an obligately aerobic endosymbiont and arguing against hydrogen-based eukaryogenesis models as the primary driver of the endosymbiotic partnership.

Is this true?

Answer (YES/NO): YES